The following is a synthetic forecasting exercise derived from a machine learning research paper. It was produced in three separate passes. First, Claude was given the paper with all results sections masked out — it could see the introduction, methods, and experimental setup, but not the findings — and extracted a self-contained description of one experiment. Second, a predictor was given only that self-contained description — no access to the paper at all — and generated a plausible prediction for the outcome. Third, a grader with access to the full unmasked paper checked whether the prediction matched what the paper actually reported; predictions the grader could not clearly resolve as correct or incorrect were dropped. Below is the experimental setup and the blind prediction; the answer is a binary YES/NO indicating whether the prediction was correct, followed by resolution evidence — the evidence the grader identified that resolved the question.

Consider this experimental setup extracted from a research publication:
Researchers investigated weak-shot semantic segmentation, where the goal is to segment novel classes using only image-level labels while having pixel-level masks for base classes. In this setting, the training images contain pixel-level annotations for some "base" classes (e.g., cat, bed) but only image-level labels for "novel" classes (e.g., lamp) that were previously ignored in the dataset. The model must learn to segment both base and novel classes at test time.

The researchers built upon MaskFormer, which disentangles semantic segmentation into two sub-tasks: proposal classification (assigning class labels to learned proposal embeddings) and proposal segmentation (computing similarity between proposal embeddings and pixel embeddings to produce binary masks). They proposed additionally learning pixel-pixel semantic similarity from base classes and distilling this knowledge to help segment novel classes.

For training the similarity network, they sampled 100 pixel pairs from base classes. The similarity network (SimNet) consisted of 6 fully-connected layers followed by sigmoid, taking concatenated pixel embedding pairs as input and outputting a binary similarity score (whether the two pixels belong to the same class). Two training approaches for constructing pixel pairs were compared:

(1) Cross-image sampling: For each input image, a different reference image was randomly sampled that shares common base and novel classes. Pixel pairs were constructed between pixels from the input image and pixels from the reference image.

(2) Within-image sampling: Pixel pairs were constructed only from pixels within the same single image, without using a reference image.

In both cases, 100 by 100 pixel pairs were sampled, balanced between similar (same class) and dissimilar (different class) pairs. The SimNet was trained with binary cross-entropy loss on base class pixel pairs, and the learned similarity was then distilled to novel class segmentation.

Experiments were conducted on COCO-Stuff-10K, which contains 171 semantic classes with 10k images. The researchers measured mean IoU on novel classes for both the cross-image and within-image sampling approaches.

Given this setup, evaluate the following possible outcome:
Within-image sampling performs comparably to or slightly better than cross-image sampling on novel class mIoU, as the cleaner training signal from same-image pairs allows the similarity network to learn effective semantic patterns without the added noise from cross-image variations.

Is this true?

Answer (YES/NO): NO